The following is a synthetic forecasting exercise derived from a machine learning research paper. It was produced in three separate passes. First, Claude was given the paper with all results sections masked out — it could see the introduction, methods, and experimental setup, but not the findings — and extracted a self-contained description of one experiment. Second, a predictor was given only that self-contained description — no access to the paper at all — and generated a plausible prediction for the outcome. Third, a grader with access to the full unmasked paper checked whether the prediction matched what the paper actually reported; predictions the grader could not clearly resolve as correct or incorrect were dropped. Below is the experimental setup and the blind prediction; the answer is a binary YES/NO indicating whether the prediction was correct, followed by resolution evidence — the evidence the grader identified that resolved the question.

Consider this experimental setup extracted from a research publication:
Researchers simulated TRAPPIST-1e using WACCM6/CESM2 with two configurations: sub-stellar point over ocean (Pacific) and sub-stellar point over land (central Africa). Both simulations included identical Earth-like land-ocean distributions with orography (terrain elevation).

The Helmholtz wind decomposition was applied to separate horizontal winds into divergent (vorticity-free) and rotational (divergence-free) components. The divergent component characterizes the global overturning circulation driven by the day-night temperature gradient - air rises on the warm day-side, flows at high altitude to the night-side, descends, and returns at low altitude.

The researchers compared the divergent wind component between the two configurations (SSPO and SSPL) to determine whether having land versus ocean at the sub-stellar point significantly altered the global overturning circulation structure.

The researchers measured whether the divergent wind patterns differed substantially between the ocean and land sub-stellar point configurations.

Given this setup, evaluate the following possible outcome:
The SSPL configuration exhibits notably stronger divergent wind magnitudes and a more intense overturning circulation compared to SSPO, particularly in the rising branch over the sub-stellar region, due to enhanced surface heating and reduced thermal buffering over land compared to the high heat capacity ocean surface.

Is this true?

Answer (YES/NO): NO